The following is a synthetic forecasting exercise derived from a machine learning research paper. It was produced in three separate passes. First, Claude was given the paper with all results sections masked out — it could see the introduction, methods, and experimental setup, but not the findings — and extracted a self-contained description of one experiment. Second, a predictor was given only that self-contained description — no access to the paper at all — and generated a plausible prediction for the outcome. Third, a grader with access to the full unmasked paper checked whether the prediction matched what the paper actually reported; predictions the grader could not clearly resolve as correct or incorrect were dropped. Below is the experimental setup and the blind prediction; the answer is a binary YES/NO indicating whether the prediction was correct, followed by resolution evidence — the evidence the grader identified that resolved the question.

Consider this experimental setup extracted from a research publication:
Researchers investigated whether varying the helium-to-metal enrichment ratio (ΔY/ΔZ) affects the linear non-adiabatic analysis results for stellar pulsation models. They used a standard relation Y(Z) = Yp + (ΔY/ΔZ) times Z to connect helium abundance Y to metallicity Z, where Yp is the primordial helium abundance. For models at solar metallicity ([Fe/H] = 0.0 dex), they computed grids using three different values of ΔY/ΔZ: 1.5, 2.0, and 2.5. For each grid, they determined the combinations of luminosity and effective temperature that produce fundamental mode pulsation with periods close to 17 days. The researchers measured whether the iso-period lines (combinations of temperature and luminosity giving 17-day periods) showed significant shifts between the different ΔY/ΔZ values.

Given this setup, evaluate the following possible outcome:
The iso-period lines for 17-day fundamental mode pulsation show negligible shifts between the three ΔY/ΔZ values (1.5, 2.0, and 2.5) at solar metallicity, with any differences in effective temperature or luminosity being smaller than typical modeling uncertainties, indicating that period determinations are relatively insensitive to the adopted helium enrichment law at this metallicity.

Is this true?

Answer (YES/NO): YES